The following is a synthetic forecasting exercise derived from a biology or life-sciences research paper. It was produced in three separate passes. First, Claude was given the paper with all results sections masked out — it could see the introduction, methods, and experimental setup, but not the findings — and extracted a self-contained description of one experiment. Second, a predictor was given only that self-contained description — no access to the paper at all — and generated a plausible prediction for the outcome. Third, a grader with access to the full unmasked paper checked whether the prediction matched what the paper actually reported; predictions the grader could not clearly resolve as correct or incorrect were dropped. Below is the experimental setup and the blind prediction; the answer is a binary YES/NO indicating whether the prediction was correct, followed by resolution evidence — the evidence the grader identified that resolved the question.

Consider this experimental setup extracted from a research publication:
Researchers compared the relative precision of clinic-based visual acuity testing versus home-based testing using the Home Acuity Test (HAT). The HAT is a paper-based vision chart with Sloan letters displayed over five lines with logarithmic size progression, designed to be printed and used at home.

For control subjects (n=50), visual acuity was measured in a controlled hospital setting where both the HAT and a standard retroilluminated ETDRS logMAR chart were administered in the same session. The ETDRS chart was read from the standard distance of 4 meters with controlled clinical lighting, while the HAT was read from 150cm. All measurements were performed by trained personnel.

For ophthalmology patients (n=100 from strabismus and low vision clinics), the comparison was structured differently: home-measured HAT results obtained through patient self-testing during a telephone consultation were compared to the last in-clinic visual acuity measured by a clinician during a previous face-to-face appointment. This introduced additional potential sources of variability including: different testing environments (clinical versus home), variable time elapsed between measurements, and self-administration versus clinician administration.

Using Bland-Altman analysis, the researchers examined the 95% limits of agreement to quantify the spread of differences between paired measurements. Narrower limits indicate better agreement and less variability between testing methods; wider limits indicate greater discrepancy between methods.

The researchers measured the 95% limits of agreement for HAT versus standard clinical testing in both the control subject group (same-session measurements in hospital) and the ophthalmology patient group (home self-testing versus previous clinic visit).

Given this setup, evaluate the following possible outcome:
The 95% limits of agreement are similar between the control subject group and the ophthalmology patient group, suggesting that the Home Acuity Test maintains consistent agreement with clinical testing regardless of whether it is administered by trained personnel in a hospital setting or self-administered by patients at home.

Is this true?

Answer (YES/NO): NO